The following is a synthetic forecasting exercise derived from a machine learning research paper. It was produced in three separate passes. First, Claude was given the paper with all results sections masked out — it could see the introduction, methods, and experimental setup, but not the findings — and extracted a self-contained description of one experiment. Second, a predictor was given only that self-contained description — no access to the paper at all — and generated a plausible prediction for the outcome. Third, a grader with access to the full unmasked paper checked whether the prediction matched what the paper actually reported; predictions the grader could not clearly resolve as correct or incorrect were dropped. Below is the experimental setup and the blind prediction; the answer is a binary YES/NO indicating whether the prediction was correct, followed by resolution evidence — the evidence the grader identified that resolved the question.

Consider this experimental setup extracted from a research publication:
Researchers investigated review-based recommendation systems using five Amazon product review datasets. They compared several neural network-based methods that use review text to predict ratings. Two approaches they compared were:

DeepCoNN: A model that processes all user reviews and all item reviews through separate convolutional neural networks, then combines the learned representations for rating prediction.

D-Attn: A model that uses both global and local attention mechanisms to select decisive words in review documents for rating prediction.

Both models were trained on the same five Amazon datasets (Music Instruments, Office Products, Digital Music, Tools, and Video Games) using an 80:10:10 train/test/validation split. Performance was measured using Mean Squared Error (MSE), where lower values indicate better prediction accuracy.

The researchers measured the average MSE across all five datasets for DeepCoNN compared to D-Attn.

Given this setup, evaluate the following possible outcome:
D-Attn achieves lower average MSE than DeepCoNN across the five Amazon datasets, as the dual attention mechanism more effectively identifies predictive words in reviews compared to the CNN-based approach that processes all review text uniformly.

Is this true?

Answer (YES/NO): YES